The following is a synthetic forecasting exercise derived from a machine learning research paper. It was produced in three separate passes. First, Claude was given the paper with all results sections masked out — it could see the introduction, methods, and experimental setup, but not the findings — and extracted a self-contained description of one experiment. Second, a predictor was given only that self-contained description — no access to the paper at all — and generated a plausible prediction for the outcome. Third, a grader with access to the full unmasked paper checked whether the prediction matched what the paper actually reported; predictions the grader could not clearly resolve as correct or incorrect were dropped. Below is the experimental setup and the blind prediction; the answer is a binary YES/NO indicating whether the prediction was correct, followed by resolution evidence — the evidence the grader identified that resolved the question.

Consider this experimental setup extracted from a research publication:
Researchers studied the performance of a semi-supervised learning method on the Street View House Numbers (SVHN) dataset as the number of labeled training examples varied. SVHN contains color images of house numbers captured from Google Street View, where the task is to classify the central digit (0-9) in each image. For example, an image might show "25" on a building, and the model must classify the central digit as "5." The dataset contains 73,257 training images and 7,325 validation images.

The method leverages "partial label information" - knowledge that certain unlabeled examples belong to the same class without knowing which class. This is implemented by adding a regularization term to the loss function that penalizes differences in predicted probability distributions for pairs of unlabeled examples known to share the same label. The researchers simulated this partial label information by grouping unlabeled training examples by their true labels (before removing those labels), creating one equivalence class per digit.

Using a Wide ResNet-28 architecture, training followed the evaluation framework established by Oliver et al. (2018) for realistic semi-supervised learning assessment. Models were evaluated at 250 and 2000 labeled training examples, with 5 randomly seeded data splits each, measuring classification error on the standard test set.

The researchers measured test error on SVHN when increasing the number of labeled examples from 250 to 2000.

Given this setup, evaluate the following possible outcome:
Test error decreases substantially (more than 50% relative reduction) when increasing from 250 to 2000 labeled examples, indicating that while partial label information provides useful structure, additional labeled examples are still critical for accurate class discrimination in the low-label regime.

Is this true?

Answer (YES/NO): NO